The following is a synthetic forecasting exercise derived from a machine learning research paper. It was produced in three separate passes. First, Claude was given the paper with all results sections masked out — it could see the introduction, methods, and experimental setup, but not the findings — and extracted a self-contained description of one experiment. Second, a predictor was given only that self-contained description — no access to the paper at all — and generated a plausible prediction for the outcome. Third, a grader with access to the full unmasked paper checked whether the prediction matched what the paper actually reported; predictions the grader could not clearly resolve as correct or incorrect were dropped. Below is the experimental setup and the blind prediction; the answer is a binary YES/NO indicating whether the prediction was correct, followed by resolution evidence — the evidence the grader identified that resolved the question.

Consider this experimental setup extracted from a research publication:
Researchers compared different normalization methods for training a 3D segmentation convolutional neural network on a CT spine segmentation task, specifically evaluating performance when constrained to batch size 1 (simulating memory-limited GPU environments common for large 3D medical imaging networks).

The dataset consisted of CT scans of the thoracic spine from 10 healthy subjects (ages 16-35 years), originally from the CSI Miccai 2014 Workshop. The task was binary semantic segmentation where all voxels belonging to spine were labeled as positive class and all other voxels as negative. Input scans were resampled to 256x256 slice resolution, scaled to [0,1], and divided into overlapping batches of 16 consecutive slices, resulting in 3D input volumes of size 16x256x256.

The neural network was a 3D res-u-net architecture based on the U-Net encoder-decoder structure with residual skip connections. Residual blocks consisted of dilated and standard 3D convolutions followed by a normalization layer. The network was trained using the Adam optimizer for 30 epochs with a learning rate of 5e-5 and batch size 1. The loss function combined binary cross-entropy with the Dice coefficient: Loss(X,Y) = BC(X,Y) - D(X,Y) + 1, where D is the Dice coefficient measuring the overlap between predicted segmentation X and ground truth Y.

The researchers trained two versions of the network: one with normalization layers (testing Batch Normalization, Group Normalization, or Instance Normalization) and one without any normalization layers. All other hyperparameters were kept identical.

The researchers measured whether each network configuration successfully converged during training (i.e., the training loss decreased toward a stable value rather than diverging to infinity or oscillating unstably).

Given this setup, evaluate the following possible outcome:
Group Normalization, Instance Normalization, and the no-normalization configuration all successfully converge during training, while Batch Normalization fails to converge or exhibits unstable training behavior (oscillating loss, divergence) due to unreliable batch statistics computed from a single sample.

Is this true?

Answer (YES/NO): NO